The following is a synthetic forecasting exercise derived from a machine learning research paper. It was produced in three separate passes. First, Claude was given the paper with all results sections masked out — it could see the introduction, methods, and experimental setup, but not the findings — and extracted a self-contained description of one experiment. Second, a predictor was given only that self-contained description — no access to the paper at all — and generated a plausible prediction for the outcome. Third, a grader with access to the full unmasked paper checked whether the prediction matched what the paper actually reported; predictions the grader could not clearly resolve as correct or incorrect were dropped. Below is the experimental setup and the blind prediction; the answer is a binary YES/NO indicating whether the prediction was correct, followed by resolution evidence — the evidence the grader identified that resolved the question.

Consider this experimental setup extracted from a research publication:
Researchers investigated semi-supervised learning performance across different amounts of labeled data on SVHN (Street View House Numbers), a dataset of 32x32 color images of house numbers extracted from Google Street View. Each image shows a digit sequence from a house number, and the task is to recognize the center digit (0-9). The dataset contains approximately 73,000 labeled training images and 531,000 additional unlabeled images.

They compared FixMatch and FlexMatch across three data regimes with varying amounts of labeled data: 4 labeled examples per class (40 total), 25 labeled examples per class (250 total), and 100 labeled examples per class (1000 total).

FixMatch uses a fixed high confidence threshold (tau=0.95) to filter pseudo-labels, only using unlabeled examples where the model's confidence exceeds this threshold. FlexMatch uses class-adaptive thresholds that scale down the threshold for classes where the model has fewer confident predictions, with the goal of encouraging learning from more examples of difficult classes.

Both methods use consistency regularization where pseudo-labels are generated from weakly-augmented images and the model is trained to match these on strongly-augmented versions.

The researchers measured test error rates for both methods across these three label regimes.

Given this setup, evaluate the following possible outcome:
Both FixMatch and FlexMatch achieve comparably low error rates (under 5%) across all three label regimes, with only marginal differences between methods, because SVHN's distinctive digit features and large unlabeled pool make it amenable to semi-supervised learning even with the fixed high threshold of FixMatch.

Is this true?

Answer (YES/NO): NO